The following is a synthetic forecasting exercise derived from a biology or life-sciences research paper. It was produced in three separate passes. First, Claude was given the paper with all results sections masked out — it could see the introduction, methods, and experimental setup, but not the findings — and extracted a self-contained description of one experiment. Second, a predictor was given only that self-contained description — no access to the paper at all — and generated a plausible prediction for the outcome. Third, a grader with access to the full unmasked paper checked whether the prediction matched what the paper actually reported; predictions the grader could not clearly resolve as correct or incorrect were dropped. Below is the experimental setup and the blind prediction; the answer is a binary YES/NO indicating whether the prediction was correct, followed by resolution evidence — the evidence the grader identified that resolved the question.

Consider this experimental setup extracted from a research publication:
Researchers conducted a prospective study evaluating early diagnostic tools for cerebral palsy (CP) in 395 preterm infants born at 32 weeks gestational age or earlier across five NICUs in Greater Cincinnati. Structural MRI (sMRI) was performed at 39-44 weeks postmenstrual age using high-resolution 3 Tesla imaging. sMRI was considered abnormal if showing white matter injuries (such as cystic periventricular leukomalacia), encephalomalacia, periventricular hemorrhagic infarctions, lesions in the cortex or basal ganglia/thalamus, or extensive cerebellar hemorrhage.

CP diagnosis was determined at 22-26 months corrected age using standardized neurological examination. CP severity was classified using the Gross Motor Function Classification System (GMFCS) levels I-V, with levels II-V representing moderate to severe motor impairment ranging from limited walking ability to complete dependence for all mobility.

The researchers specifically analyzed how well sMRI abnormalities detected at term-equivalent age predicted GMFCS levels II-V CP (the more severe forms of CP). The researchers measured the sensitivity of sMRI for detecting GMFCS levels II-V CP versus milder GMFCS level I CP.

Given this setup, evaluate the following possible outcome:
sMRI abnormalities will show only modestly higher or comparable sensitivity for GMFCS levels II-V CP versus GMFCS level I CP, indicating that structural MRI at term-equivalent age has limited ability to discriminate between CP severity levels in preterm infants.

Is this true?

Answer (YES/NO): NO